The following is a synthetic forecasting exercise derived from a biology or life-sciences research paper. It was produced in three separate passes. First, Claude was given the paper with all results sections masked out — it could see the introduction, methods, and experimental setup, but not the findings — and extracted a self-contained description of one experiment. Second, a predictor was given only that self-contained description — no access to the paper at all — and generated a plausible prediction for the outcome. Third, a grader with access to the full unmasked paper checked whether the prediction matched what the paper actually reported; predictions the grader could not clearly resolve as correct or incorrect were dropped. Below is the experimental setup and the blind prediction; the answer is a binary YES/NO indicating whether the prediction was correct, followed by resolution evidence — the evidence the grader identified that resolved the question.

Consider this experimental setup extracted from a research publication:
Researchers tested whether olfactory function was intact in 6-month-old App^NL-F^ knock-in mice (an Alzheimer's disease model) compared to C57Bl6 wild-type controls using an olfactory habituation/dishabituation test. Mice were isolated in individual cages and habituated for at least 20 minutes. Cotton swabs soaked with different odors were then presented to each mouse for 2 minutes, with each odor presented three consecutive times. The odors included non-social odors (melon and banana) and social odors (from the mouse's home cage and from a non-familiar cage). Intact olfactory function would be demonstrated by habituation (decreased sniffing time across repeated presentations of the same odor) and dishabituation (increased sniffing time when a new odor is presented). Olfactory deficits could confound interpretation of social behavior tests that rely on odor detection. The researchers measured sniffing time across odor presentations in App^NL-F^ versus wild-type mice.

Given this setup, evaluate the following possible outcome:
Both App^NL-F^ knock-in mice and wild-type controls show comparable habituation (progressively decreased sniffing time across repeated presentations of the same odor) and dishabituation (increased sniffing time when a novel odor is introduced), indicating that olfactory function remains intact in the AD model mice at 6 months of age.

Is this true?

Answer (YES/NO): YES